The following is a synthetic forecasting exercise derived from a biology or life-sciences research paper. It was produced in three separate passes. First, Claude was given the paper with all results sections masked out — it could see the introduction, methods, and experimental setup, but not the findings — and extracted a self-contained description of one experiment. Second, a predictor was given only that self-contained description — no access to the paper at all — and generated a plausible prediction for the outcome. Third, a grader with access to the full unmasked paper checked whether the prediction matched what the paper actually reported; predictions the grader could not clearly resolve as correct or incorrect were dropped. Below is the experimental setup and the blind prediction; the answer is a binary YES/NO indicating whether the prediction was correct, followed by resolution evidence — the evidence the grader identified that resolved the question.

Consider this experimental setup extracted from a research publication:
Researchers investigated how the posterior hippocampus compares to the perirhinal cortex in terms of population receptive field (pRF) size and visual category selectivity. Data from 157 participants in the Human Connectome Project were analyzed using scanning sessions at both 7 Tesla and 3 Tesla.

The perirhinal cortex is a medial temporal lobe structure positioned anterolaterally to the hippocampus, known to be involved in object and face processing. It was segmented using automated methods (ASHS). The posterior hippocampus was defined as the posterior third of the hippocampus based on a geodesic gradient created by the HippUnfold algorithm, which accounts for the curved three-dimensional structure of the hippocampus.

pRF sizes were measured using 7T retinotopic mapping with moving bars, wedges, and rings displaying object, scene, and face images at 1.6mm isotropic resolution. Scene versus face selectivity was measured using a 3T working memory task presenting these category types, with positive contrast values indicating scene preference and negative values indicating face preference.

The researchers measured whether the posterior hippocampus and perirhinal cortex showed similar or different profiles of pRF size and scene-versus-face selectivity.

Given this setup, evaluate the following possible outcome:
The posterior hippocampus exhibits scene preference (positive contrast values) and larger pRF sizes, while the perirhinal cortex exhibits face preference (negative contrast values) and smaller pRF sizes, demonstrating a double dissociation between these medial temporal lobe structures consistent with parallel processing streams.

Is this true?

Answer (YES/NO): NO